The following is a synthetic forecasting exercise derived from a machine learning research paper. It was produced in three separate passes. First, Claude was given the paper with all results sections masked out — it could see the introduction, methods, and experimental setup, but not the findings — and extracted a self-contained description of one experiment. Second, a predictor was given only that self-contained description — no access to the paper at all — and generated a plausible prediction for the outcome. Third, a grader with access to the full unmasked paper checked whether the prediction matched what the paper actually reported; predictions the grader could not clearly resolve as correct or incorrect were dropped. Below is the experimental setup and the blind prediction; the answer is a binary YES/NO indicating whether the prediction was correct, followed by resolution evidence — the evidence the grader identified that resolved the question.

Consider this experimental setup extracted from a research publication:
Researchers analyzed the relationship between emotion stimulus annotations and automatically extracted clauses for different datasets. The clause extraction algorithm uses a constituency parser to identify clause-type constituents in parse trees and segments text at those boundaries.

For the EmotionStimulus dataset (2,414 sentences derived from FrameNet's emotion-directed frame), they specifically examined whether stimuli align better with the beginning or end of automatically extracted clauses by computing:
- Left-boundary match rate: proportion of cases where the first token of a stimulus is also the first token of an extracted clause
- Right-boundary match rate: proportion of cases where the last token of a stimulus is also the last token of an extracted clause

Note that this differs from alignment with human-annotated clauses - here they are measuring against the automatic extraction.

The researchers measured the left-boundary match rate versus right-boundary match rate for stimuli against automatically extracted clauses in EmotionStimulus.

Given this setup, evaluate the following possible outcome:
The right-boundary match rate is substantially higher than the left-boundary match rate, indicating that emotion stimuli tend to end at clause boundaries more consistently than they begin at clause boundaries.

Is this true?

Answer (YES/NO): NO